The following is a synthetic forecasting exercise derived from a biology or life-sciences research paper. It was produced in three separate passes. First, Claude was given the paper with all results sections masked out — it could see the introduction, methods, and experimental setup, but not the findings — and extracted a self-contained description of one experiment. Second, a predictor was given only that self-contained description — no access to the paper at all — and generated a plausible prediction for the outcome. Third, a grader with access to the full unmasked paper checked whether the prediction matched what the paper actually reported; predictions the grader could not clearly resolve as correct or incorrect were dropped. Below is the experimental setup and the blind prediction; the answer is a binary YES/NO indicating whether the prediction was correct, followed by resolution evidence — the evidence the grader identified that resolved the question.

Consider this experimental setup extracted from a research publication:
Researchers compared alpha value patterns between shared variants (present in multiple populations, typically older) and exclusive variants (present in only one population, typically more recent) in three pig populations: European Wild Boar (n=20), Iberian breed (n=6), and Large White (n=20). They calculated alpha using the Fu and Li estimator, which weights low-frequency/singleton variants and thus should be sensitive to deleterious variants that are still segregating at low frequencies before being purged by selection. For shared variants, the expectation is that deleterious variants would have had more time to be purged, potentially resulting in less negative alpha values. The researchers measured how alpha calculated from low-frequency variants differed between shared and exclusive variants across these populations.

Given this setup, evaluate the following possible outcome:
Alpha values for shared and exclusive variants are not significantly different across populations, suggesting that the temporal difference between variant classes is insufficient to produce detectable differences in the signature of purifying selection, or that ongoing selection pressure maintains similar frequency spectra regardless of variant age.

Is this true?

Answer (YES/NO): NO